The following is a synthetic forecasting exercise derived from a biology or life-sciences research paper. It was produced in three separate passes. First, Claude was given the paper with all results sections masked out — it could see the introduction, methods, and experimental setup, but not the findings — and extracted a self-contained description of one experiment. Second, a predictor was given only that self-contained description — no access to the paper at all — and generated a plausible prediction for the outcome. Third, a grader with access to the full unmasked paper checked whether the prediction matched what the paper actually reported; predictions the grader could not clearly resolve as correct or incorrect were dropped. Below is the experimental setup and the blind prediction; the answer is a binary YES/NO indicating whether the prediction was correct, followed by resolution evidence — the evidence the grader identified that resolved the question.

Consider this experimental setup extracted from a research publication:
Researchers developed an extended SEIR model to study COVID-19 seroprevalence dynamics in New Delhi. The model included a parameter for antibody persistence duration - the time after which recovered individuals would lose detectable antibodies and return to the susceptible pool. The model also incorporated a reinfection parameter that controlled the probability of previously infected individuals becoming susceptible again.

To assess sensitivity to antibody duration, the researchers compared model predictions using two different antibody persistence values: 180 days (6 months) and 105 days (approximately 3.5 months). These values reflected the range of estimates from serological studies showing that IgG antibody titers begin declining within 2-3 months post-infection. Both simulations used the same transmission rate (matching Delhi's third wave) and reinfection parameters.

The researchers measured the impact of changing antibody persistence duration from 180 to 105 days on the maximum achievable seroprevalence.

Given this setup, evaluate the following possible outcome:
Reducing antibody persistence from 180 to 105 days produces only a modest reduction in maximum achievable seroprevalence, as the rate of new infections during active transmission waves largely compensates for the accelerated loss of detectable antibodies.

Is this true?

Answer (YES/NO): YES